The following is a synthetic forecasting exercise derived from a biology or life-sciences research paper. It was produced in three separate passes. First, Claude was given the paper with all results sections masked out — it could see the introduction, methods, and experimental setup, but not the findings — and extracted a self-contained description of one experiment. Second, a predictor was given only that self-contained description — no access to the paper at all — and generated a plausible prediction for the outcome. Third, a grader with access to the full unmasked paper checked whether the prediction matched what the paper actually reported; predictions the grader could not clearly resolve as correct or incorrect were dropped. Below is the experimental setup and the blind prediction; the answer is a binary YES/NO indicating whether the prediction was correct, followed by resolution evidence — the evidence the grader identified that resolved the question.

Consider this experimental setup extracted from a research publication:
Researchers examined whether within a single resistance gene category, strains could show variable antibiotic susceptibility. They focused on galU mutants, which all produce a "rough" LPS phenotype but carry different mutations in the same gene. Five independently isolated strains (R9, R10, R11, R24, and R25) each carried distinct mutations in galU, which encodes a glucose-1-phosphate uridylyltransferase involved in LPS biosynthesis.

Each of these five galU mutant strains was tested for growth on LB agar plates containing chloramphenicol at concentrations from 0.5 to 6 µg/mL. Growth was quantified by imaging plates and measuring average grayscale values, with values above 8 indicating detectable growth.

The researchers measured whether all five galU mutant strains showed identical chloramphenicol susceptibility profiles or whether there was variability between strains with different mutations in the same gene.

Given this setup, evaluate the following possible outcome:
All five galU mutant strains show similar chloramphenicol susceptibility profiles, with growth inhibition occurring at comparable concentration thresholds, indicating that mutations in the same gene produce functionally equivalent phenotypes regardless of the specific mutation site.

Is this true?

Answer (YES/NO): NO